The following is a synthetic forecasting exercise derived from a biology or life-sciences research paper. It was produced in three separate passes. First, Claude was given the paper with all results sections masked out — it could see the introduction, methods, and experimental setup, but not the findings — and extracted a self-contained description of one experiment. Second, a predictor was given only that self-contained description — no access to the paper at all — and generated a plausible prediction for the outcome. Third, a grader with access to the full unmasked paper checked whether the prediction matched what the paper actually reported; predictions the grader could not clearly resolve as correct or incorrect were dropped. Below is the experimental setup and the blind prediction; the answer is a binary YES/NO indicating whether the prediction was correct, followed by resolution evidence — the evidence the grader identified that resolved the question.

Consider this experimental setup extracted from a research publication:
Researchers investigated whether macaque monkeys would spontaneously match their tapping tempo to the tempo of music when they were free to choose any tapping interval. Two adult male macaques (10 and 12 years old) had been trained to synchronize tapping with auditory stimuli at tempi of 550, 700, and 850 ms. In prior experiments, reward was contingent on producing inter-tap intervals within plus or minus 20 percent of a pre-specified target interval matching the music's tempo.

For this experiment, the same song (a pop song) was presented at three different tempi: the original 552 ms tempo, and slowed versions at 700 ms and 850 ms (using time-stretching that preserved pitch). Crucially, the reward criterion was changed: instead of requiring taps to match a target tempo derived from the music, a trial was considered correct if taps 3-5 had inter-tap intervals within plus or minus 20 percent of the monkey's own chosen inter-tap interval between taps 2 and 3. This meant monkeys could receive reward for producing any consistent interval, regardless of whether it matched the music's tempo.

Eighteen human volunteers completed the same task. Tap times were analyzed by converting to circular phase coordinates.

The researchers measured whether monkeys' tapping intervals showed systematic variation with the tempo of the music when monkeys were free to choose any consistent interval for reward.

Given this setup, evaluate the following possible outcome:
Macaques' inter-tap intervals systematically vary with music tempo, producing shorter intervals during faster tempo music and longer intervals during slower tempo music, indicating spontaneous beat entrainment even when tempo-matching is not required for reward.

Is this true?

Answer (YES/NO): YES